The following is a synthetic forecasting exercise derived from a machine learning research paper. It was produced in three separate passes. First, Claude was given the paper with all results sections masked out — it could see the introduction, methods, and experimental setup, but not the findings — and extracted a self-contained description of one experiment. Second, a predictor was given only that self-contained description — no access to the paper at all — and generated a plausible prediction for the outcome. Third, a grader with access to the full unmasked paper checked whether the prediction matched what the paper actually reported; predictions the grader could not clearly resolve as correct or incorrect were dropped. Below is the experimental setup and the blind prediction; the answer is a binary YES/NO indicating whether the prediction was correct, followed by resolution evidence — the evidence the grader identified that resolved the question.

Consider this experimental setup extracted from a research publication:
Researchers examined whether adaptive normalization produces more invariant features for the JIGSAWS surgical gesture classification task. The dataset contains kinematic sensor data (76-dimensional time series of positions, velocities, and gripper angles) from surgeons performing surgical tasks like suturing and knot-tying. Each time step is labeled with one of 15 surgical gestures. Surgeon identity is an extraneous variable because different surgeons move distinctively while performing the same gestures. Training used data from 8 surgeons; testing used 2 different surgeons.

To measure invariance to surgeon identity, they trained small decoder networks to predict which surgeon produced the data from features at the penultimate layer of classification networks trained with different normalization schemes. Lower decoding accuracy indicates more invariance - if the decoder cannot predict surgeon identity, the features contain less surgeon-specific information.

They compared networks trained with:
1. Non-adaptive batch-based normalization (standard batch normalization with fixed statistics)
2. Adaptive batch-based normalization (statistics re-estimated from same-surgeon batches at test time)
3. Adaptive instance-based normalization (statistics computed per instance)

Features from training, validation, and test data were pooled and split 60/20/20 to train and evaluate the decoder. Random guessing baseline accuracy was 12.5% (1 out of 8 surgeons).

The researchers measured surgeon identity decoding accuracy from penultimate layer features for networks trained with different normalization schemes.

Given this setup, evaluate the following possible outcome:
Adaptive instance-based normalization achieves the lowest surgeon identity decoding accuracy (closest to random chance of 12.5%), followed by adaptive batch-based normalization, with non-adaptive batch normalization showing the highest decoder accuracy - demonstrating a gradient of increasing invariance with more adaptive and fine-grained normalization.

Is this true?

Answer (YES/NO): YES